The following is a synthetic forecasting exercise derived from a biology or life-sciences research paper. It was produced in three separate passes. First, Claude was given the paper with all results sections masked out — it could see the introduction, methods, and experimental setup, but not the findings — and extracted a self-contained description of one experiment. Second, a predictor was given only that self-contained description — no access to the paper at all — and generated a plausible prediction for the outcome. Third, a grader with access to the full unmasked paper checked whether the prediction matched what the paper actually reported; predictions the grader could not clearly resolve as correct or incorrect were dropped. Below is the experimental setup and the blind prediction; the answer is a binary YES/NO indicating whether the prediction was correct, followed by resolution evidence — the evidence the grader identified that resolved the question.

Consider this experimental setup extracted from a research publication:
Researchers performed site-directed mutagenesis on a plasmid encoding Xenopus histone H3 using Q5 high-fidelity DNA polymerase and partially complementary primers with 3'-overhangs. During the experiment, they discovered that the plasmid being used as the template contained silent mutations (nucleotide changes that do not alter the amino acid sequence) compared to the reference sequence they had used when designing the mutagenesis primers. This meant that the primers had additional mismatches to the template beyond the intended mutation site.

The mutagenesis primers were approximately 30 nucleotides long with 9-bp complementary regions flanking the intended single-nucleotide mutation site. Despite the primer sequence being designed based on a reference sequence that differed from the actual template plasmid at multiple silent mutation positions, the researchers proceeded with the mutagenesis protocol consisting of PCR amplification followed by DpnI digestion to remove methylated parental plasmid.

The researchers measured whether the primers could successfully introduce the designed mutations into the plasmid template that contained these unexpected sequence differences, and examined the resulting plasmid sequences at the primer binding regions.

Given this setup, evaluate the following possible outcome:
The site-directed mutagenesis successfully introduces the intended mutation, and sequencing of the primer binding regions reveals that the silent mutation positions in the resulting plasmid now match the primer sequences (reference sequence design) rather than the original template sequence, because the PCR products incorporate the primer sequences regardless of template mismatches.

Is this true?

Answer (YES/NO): YES